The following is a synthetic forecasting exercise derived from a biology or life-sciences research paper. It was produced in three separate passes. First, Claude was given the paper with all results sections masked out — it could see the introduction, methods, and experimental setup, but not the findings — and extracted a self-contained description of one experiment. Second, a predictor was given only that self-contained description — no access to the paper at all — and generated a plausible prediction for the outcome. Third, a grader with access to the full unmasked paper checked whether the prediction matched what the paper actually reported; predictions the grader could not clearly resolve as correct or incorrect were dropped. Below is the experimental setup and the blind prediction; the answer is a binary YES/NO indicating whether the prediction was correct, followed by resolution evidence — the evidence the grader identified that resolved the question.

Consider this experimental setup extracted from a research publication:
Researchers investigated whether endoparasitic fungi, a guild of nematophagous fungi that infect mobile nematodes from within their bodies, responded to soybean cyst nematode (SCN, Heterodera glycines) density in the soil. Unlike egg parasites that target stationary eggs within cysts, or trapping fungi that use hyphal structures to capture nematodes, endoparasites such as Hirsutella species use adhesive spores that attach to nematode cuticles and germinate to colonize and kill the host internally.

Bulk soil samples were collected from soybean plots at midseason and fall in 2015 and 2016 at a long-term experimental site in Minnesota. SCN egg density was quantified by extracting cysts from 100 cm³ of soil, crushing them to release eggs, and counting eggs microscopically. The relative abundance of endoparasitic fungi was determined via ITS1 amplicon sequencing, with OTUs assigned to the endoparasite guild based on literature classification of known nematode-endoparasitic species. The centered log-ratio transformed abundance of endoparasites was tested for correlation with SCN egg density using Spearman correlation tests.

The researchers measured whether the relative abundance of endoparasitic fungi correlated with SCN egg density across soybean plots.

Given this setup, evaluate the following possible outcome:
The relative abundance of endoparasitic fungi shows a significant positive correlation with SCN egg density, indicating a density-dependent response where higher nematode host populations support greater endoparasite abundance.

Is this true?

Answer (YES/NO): NO